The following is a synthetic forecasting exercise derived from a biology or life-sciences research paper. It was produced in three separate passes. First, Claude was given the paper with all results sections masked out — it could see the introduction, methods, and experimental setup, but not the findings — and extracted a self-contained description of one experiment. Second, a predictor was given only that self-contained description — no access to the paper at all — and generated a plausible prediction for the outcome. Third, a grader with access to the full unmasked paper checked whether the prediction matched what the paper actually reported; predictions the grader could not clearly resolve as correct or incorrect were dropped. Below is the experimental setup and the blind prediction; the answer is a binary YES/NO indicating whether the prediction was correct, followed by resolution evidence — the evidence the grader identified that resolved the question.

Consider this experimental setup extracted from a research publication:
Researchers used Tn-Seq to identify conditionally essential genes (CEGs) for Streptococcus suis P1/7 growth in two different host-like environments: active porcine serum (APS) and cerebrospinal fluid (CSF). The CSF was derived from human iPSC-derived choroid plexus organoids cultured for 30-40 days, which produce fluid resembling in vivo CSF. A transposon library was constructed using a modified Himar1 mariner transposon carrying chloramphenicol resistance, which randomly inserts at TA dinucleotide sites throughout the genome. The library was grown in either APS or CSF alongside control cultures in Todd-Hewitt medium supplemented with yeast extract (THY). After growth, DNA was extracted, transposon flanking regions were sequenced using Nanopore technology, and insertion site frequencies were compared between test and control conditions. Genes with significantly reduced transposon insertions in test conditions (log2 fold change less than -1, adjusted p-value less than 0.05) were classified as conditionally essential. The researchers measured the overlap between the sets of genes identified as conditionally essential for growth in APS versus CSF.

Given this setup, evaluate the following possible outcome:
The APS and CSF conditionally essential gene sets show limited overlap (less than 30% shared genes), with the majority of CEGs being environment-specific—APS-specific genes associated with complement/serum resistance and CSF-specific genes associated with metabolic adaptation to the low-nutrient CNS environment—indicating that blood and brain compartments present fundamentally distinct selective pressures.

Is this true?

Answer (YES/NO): NO